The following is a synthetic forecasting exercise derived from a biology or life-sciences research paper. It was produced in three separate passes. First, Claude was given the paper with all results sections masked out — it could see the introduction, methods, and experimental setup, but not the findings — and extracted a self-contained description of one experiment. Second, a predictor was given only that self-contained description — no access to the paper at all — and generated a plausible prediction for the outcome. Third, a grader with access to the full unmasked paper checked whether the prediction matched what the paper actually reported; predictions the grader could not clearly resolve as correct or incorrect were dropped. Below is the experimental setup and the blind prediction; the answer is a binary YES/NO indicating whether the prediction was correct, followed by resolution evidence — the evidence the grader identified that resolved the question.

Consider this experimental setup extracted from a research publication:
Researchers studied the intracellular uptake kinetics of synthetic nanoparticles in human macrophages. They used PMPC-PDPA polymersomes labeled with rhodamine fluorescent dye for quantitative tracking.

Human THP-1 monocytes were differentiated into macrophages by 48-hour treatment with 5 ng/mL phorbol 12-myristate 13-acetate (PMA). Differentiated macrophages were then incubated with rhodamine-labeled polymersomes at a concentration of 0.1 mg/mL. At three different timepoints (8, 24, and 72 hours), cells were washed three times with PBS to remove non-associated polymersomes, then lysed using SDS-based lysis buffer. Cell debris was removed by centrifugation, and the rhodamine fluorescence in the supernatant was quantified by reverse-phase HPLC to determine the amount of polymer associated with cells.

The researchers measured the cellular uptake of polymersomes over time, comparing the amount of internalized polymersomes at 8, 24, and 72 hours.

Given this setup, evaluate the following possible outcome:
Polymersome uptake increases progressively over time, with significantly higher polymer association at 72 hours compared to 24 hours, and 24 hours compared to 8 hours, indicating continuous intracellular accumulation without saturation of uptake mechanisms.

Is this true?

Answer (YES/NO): NO